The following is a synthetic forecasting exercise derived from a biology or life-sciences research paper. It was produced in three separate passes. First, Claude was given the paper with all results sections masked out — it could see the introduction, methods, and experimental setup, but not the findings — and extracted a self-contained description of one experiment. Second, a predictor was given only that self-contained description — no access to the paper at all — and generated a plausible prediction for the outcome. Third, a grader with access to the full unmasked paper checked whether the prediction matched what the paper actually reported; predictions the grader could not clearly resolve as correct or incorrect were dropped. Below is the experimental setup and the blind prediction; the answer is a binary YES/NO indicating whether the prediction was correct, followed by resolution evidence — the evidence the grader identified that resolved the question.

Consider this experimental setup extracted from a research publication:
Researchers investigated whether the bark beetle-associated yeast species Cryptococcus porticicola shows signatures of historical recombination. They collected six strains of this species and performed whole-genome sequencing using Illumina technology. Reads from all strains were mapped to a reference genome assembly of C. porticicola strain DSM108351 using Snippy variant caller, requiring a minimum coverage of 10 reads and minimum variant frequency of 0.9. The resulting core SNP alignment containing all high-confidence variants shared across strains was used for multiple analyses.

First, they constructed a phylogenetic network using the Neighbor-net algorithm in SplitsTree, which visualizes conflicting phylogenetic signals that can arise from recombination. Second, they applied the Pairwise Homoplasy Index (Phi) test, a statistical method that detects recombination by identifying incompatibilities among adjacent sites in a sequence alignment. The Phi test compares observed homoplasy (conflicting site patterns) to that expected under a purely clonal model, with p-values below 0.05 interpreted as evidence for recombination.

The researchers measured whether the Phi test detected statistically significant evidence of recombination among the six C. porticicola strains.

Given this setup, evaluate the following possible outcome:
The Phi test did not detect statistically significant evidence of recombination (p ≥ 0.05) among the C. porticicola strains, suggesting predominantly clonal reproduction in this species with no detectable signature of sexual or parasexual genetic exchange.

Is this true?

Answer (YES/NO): NO